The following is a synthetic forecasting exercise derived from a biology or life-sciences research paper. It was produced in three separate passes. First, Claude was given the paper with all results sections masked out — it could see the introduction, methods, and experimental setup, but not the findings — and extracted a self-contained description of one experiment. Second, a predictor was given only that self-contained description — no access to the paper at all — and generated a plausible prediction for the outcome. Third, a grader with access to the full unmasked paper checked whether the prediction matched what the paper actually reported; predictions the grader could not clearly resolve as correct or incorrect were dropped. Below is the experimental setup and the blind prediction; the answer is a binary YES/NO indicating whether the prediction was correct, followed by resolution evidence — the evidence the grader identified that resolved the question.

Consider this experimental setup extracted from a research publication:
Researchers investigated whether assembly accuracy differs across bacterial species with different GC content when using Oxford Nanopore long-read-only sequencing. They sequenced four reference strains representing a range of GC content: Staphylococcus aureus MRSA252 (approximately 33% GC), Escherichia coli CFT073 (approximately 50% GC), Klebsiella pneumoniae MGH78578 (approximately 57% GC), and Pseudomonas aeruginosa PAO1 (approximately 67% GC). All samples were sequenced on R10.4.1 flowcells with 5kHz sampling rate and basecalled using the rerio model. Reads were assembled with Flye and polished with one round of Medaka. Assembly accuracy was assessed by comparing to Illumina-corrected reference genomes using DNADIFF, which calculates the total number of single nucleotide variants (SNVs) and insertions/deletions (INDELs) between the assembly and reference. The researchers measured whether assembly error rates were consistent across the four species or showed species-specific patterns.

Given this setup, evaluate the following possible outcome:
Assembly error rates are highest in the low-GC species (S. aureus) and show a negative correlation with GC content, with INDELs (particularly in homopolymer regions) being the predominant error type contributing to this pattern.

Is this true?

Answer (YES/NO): NO